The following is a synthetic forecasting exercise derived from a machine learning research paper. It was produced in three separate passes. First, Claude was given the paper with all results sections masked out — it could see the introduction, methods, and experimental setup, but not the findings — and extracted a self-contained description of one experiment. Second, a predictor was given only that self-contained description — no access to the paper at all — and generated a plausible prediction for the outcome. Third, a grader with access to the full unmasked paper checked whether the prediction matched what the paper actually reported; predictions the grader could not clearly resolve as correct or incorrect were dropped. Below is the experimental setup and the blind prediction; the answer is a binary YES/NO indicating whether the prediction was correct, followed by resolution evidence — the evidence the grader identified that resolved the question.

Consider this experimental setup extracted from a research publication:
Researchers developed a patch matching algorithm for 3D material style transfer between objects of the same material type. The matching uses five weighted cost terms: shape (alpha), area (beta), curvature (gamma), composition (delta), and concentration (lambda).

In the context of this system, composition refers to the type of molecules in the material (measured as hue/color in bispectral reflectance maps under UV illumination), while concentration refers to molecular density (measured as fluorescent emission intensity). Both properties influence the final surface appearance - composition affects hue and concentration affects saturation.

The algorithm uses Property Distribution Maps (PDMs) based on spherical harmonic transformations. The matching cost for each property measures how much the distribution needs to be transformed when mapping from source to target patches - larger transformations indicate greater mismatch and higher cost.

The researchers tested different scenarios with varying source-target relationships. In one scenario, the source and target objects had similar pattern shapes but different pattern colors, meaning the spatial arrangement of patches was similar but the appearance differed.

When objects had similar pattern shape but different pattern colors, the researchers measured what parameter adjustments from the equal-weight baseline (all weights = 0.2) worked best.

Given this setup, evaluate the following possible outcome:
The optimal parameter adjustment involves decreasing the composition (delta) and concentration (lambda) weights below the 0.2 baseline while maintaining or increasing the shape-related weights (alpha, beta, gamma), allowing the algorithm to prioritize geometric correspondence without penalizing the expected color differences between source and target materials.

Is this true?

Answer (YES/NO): NO